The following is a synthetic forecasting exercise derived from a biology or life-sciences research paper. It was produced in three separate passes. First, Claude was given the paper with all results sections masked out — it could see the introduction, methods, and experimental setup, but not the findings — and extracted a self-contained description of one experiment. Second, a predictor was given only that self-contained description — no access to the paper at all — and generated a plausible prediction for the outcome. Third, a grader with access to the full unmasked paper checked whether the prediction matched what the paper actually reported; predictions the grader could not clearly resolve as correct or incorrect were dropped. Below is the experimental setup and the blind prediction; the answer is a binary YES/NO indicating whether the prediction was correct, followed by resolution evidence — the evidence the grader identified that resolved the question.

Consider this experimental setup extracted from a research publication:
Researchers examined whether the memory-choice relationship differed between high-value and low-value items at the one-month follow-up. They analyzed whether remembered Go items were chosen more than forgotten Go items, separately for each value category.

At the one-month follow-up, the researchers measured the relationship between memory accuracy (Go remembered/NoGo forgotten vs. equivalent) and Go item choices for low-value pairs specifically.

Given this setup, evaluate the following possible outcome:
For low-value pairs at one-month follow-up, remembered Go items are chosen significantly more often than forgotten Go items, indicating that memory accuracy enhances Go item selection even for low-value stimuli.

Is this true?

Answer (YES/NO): NO